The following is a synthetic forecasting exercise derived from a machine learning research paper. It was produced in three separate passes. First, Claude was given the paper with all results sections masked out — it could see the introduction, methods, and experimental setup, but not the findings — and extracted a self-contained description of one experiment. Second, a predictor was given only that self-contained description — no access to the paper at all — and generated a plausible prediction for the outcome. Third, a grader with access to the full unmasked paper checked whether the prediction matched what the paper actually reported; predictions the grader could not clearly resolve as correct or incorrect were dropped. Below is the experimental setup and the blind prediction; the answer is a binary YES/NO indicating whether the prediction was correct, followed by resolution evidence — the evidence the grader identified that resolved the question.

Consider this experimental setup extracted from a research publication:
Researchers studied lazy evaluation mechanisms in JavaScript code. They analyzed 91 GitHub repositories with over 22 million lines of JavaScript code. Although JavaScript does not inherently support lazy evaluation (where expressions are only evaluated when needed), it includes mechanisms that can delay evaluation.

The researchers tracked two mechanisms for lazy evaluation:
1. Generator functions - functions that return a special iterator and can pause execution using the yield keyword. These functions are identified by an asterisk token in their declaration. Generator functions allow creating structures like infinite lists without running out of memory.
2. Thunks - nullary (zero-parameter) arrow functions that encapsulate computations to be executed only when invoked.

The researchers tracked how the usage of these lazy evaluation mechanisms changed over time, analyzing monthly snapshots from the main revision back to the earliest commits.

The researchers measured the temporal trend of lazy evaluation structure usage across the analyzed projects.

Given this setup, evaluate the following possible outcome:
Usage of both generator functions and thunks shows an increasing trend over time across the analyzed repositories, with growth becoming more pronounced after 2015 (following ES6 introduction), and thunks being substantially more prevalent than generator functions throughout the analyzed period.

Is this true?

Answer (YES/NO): NO